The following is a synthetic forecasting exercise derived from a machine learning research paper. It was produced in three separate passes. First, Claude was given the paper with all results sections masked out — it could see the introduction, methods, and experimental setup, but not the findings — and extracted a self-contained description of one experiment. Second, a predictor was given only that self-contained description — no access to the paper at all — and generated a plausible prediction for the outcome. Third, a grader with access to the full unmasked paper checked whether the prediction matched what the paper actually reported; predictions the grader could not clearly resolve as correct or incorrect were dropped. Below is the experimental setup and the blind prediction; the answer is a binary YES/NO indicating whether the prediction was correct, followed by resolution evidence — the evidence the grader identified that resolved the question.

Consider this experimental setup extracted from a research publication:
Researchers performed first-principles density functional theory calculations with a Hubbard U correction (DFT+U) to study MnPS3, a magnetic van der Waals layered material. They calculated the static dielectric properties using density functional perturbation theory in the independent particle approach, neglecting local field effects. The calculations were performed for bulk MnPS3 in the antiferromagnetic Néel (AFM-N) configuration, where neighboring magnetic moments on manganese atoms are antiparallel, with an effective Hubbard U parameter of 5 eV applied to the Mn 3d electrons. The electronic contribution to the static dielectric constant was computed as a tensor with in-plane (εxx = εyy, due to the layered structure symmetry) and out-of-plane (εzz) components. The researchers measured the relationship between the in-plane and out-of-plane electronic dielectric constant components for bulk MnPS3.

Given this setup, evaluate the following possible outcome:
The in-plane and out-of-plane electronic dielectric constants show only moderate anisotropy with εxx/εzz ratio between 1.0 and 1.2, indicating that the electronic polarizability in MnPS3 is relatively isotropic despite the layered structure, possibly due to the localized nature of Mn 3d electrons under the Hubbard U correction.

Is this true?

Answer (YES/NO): NO